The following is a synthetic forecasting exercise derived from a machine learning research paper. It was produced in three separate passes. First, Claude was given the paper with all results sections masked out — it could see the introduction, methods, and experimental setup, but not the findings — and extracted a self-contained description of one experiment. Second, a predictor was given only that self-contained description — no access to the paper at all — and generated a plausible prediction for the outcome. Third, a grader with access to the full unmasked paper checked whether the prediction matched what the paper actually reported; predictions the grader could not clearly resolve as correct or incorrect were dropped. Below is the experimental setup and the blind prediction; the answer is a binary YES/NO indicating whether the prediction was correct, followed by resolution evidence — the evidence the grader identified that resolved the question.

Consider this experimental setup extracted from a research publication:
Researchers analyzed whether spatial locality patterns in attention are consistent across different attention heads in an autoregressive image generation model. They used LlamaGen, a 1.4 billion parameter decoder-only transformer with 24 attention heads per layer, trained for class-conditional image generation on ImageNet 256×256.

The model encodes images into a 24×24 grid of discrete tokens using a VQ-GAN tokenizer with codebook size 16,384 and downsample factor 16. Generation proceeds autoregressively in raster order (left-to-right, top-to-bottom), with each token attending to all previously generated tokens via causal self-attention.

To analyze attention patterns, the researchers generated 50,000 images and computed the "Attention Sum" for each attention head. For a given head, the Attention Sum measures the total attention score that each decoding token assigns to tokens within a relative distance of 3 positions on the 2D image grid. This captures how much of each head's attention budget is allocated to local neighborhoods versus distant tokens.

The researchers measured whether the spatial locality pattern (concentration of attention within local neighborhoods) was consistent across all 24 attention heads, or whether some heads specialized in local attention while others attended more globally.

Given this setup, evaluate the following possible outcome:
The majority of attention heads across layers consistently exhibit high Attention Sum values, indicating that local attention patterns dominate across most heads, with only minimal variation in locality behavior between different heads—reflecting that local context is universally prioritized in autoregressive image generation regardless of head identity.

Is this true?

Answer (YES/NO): YES